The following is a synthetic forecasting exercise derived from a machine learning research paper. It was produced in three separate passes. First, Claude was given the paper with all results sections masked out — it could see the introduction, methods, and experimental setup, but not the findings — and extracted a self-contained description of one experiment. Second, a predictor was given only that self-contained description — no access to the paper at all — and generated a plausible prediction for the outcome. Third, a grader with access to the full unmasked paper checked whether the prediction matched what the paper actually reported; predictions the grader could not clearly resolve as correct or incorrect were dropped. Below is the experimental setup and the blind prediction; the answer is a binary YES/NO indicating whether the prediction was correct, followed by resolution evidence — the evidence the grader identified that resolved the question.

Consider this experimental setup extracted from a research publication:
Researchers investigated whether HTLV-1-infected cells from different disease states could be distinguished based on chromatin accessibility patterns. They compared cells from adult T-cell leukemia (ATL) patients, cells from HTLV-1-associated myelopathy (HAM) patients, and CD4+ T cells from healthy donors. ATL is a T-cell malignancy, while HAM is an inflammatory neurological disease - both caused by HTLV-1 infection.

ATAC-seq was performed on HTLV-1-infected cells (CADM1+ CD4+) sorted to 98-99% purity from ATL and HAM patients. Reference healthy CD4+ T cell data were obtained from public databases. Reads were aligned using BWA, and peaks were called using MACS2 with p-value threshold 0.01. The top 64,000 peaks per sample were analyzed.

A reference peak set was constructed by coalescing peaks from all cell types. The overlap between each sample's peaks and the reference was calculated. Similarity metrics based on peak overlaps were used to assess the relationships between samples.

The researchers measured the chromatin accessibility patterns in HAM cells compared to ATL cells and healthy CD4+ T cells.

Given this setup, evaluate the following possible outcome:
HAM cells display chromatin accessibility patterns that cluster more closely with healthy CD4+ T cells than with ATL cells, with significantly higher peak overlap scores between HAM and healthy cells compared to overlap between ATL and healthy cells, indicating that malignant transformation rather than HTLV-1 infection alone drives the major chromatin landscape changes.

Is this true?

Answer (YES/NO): NO